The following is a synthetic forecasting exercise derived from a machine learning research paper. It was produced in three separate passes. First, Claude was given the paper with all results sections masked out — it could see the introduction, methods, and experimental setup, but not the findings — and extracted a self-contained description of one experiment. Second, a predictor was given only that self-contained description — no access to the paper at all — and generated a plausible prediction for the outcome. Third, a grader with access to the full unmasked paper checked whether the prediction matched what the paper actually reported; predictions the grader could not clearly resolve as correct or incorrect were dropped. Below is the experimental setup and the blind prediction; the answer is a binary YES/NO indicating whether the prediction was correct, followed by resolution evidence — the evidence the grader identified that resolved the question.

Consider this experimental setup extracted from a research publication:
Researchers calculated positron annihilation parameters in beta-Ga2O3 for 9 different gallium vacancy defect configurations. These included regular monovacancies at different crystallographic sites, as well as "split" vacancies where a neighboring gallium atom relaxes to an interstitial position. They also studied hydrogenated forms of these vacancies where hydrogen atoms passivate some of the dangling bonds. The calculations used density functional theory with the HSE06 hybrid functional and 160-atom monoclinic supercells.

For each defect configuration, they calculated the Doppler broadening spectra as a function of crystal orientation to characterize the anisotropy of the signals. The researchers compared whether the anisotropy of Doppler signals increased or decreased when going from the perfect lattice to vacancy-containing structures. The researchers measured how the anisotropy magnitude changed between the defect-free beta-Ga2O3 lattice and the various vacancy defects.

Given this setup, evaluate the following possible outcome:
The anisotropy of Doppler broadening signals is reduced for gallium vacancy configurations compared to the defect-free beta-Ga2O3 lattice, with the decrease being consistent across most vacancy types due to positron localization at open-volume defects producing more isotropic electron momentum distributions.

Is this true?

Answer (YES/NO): NO